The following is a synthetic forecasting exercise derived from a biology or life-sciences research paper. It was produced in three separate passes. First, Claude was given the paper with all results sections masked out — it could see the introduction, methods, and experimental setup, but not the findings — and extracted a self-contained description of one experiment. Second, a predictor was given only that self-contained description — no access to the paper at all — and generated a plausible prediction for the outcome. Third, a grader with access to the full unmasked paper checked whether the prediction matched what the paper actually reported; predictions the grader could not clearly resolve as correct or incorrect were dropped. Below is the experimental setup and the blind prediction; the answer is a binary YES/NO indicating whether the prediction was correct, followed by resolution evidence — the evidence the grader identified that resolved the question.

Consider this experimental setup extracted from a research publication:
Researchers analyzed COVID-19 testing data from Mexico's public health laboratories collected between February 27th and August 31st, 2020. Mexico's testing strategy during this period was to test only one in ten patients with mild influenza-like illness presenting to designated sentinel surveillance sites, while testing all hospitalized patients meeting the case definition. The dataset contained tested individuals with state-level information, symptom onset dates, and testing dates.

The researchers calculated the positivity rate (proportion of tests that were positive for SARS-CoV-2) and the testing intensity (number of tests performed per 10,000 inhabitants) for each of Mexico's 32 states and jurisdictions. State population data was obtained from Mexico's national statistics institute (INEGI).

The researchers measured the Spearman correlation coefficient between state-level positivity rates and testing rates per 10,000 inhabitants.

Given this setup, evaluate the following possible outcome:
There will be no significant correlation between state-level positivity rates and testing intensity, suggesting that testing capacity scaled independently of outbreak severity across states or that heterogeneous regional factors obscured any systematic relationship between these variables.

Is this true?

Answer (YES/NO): NO